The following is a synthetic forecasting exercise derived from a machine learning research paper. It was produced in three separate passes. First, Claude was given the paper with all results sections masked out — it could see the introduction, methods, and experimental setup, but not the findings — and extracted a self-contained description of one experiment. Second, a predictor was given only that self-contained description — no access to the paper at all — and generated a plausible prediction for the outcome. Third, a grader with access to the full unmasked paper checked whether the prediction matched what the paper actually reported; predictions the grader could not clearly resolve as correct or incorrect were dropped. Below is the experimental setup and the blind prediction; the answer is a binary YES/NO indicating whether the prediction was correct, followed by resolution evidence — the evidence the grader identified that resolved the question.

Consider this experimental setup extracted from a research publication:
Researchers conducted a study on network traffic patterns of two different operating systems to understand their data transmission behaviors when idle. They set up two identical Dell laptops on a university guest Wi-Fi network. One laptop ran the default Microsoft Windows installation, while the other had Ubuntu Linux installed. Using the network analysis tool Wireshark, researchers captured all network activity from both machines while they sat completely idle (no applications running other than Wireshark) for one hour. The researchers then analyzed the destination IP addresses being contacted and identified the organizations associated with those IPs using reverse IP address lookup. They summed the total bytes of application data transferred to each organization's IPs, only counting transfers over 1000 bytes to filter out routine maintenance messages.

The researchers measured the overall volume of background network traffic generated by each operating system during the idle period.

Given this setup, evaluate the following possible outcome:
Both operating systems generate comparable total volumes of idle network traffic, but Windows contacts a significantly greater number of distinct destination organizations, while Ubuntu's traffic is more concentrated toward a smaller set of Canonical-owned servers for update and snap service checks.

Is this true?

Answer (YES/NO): NO